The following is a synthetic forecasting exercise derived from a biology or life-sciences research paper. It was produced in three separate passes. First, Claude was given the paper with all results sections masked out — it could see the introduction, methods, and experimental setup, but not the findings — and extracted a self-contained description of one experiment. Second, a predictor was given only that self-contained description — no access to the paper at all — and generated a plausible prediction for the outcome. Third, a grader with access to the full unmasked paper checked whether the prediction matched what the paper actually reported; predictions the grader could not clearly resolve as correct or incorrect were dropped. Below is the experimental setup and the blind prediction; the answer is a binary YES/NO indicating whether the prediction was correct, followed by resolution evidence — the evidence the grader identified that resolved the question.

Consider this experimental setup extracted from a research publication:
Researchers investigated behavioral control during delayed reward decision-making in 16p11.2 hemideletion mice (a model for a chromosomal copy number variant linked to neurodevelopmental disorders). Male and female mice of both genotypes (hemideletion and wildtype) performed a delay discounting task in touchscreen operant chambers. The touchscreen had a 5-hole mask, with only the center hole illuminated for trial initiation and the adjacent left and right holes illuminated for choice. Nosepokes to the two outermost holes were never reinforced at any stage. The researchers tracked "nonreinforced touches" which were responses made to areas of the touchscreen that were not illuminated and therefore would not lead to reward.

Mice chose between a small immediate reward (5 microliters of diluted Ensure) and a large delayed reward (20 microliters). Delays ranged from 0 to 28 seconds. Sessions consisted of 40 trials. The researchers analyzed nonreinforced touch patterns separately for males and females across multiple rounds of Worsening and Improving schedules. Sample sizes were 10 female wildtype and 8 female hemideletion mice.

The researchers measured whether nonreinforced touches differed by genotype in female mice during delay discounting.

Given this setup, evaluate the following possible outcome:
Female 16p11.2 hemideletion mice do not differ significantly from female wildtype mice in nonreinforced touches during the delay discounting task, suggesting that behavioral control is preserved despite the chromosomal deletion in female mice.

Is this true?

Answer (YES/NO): YES